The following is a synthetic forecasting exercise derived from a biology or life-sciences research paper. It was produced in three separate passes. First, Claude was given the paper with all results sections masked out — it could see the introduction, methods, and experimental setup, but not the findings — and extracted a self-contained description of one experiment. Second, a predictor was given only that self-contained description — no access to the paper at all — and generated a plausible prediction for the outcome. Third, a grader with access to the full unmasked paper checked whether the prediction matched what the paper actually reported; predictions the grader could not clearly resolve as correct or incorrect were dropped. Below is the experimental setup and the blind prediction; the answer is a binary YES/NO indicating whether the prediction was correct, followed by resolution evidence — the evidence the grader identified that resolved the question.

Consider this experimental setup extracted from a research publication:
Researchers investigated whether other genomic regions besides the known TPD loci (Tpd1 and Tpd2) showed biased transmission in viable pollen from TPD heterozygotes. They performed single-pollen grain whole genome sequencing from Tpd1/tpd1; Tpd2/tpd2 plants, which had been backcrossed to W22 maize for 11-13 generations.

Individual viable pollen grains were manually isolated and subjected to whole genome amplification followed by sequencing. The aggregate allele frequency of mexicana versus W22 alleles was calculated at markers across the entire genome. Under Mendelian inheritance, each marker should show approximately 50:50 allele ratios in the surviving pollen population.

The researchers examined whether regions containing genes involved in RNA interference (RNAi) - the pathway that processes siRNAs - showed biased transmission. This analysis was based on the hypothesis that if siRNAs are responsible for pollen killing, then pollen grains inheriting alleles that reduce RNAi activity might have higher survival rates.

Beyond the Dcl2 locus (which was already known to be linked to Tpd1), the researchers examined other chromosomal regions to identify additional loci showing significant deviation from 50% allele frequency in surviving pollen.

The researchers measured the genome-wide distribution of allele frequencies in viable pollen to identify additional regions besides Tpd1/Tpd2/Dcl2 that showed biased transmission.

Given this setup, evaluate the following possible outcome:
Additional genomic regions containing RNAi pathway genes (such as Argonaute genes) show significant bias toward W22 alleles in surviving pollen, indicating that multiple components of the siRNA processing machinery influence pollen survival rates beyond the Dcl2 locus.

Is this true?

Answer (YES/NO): NO